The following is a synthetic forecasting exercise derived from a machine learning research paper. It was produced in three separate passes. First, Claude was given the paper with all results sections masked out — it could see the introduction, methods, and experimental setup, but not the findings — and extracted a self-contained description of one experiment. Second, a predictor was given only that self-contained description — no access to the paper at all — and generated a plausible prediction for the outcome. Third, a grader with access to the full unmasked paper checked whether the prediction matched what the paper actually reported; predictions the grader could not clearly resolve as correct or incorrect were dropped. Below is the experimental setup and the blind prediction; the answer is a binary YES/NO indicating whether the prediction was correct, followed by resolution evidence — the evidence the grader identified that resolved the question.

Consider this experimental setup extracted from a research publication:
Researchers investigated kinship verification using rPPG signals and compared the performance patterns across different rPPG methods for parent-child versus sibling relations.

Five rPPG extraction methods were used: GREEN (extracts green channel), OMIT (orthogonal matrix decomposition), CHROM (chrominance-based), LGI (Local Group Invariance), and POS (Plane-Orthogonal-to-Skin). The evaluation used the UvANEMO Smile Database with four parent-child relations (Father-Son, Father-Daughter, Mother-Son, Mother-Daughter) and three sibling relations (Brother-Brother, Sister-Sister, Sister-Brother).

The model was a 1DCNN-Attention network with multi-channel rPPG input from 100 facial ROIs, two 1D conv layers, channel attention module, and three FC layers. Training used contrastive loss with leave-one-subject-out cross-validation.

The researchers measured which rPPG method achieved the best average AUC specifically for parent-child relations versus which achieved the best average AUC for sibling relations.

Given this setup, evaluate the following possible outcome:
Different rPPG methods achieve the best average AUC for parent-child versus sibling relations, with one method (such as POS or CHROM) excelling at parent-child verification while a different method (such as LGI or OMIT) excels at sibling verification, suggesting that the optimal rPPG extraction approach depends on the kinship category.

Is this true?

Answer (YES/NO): NO